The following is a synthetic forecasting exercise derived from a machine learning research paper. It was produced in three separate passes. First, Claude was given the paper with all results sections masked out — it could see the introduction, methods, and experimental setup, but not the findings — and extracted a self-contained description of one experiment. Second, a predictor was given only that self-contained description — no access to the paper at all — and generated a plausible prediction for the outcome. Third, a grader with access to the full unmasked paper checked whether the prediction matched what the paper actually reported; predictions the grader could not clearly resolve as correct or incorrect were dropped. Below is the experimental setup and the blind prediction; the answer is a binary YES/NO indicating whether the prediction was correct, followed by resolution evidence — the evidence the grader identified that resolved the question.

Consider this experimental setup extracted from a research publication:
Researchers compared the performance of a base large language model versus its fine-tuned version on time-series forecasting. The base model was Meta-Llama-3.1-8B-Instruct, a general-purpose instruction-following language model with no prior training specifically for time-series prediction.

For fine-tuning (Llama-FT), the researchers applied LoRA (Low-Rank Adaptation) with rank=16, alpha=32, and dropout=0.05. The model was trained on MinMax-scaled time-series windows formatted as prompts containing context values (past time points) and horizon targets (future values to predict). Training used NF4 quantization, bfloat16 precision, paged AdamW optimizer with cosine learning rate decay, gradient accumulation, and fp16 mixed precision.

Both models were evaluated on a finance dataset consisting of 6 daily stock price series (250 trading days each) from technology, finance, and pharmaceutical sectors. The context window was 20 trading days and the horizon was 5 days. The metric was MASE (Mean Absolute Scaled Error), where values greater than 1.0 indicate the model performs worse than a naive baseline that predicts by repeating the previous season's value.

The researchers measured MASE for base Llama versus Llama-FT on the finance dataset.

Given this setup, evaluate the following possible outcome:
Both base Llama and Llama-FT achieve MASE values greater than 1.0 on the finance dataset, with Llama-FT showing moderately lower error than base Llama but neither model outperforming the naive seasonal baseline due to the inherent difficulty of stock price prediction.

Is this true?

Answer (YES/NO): NO